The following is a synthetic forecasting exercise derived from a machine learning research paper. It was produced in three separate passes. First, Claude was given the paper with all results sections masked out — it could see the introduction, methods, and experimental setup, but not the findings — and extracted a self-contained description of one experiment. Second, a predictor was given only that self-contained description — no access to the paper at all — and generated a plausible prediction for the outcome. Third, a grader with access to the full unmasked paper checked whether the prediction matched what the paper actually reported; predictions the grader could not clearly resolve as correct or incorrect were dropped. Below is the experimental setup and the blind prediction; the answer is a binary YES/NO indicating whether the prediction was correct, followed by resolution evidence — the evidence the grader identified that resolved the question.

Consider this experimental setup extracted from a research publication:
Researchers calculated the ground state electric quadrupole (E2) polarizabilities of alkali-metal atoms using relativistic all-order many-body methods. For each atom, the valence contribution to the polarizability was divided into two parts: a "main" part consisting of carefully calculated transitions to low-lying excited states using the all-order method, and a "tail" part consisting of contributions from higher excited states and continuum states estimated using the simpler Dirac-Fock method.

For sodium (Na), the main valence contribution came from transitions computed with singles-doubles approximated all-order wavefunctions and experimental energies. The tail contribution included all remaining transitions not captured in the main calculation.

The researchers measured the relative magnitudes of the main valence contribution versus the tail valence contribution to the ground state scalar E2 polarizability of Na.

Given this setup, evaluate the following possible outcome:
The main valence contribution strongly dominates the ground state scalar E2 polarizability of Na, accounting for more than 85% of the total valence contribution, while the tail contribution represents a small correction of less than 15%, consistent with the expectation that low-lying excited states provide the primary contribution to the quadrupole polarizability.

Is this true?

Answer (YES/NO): YES